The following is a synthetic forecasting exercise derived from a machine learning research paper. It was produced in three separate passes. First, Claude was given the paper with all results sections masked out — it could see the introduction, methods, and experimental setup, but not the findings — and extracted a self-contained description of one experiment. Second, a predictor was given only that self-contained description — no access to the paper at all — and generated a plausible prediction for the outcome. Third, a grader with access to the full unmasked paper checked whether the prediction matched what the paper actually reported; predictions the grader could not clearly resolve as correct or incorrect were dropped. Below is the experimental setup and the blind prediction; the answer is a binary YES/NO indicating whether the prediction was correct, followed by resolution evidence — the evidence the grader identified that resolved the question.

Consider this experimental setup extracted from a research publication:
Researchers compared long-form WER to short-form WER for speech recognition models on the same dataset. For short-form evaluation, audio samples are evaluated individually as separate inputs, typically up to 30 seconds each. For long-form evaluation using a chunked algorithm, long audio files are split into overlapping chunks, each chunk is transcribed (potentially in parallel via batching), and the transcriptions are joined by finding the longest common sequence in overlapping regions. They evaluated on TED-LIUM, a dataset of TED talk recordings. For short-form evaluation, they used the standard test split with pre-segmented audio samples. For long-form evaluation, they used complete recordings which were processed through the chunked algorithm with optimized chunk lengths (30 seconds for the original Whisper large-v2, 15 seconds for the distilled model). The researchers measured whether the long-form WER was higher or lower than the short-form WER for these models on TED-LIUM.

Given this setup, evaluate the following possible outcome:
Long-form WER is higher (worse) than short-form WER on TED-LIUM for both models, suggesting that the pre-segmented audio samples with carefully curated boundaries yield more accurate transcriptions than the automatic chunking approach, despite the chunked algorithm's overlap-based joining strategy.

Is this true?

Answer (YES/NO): NO